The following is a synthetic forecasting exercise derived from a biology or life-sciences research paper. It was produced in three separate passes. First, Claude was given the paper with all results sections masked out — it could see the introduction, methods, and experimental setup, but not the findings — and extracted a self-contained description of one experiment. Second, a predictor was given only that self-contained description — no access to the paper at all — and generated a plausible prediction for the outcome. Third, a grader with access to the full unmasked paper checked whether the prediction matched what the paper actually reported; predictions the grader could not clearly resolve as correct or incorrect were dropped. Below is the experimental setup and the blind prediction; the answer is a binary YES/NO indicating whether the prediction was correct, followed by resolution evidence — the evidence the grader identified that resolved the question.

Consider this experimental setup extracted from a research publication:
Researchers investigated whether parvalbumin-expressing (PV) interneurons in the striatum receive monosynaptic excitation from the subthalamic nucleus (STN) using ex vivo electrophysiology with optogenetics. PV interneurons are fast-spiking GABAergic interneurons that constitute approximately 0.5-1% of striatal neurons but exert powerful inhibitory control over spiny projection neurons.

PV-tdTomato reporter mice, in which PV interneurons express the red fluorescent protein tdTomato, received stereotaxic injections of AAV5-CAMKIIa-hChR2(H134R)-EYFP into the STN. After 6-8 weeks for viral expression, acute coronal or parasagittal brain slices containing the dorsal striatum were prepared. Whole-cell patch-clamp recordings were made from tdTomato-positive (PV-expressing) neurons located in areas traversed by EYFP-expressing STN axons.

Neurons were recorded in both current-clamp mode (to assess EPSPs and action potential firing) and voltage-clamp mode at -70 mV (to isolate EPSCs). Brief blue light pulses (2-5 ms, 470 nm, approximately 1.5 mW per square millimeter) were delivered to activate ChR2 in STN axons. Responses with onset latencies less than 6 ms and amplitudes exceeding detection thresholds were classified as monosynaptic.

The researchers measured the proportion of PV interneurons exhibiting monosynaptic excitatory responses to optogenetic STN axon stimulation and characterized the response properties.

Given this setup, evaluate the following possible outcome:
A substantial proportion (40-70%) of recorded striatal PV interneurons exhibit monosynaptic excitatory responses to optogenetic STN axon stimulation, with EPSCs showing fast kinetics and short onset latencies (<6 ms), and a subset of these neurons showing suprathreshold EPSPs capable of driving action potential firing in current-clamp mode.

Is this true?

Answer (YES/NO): NO